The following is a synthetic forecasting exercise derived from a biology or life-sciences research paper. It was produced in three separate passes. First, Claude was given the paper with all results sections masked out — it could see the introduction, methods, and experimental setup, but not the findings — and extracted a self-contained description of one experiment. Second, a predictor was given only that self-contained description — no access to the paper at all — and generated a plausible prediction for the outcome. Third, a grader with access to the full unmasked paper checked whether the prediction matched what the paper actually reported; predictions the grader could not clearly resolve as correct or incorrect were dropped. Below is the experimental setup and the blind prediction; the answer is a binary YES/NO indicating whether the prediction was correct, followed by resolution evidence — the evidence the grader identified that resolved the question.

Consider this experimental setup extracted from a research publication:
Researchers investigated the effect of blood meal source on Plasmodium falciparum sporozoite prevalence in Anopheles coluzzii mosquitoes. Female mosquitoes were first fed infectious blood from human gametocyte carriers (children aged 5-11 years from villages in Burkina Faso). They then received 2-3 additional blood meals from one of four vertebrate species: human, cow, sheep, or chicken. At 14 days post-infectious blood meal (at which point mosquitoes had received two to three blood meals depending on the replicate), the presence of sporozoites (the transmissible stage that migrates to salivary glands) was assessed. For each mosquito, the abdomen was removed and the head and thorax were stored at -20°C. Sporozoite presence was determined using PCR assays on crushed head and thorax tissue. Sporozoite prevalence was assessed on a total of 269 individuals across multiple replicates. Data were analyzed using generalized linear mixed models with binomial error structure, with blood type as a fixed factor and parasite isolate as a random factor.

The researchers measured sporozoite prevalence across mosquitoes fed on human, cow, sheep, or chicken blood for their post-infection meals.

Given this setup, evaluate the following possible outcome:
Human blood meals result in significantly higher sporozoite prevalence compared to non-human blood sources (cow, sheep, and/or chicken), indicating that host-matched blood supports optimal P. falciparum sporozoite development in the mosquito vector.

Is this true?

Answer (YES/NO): NO